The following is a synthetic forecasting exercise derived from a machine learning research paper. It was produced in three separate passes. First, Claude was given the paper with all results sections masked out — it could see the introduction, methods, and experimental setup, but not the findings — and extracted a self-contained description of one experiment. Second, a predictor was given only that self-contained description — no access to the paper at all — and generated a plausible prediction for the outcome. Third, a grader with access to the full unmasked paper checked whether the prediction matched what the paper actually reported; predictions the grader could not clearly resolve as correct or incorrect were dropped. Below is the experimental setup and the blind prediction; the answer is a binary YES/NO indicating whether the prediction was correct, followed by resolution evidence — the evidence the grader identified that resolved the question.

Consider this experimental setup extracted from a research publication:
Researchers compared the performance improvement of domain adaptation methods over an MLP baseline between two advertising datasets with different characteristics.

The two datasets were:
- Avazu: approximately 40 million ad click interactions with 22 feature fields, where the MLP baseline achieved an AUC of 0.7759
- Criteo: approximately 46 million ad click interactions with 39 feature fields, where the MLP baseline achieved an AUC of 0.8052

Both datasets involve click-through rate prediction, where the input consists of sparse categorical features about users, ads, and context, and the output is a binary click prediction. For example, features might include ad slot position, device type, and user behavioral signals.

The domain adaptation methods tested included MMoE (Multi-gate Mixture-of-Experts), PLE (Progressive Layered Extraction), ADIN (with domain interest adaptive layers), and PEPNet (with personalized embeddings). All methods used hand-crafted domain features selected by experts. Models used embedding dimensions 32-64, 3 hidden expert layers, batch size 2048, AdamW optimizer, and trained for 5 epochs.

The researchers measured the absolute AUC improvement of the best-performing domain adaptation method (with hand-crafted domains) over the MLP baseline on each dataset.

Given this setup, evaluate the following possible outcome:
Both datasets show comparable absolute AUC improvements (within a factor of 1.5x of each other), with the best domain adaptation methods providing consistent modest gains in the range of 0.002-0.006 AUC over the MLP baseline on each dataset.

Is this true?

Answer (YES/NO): NO